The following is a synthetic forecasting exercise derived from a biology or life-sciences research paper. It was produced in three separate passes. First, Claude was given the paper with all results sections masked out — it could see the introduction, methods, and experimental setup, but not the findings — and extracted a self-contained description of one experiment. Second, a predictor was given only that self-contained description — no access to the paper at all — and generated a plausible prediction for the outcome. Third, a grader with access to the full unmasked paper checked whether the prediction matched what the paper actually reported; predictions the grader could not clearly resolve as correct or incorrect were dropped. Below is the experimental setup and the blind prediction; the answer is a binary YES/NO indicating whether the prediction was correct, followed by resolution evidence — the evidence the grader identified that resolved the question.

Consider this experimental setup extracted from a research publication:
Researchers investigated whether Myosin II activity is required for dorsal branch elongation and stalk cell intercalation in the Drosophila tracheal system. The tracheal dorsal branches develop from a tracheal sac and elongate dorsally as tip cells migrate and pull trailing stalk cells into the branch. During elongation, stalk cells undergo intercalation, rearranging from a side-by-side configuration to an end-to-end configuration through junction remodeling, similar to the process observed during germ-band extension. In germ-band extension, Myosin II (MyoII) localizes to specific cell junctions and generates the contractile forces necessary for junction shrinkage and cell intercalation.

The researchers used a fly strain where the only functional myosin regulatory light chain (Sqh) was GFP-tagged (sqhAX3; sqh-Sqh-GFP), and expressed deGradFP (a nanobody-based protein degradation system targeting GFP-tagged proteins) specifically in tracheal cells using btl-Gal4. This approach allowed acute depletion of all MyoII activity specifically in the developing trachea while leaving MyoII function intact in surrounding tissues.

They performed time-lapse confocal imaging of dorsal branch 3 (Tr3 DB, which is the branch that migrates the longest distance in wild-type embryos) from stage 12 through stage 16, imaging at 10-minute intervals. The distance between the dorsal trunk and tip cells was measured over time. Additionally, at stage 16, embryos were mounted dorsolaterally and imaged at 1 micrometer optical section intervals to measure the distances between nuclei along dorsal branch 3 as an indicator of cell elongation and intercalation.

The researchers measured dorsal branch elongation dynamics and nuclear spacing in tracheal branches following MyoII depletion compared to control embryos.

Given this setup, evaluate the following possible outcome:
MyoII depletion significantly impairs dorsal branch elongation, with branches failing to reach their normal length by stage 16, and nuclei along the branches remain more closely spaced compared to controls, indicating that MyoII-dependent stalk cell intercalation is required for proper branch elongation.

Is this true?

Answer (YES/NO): NO